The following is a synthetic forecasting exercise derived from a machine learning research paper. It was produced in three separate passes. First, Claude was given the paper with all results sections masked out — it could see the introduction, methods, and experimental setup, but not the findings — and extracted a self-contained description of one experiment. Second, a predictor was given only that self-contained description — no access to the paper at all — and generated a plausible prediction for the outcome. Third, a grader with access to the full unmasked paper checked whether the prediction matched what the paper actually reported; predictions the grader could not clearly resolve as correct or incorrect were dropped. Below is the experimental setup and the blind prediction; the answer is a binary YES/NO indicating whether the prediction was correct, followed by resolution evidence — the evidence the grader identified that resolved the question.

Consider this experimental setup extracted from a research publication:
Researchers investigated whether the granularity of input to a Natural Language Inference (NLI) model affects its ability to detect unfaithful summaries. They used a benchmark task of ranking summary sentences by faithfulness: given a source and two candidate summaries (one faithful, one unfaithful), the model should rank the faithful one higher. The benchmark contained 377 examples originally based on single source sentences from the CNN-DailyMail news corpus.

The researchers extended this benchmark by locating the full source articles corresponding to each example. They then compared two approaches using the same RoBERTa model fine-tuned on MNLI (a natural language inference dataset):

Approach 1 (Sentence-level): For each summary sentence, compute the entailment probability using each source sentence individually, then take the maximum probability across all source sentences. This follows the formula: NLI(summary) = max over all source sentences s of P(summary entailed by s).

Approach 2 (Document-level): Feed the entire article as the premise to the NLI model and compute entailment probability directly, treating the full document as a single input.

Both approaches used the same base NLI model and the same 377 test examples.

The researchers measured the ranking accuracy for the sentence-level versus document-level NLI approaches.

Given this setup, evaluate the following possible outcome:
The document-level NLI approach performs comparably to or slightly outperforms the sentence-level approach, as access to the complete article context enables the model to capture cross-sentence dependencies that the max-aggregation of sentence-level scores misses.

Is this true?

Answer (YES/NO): NO